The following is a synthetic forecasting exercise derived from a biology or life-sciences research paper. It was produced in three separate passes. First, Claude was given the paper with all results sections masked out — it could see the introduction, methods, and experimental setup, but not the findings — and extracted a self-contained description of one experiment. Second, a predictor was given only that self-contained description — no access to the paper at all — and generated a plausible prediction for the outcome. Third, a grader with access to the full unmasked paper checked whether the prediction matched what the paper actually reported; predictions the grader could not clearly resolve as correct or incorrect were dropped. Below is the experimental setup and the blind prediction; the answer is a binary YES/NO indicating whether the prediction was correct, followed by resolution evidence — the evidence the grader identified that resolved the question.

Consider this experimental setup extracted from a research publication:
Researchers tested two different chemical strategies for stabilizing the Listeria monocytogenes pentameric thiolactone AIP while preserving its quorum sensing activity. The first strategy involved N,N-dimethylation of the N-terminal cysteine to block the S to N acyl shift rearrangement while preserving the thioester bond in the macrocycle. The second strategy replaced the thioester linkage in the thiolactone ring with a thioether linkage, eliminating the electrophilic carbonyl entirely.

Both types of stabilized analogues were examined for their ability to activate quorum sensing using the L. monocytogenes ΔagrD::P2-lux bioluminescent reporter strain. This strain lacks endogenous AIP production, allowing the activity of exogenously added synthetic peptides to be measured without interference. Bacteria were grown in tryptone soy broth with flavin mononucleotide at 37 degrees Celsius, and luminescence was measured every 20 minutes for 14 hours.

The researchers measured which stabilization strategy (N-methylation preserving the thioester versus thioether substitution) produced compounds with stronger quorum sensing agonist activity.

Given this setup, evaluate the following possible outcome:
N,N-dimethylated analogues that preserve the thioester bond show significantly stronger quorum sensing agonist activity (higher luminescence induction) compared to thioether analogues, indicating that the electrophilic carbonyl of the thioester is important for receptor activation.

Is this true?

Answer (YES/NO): NO